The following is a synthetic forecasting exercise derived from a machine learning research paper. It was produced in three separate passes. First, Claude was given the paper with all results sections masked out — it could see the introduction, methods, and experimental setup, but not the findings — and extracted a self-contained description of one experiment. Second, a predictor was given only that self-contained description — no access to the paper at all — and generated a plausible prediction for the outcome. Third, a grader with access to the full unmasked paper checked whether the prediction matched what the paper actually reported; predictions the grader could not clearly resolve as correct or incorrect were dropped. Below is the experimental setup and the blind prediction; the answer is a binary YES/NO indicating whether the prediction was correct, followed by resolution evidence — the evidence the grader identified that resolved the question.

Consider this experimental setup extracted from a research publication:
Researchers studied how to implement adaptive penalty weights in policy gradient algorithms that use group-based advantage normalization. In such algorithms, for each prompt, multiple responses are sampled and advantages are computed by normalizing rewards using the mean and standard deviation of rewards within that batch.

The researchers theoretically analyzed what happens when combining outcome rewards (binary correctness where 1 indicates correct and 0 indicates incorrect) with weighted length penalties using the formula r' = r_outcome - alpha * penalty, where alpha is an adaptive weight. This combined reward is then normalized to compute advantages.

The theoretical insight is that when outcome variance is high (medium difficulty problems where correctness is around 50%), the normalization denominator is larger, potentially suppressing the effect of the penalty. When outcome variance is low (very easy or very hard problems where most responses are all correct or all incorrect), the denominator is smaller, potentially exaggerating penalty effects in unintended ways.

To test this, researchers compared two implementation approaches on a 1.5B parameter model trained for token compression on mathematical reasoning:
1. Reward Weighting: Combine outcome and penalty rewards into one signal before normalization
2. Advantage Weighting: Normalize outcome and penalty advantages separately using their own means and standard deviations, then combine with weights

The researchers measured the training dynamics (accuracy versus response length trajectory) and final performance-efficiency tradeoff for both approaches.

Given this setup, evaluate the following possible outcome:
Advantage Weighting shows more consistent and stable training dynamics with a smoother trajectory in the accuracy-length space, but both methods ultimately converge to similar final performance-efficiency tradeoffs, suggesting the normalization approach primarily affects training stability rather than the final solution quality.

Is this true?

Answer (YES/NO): NO